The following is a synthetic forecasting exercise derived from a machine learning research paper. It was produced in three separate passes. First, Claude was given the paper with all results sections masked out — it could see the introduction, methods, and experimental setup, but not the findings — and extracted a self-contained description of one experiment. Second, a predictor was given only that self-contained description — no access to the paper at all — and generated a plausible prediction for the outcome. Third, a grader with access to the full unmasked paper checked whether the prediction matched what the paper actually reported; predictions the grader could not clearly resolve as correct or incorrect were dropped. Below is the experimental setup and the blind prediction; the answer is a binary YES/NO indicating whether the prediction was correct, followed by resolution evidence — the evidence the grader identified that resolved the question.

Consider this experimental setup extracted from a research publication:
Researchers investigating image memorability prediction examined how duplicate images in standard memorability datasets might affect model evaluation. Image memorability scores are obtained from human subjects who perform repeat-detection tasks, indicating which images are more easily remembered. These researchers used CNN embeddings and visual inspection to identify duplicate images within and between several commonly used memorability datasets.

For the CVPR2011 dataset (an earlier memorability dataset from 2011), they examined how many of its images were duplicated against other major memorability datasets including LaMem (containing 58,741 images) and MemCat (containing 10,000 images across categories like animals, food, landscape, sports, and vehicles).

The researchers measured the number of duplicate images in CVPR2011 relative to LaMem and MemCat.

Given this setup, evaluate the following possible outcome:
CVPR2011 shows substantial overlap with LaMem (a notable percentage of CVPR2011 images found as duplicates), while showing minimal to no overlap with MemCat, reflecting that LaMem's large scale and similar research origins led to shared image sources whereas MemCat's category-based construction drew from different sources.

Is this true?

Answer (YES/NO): NO